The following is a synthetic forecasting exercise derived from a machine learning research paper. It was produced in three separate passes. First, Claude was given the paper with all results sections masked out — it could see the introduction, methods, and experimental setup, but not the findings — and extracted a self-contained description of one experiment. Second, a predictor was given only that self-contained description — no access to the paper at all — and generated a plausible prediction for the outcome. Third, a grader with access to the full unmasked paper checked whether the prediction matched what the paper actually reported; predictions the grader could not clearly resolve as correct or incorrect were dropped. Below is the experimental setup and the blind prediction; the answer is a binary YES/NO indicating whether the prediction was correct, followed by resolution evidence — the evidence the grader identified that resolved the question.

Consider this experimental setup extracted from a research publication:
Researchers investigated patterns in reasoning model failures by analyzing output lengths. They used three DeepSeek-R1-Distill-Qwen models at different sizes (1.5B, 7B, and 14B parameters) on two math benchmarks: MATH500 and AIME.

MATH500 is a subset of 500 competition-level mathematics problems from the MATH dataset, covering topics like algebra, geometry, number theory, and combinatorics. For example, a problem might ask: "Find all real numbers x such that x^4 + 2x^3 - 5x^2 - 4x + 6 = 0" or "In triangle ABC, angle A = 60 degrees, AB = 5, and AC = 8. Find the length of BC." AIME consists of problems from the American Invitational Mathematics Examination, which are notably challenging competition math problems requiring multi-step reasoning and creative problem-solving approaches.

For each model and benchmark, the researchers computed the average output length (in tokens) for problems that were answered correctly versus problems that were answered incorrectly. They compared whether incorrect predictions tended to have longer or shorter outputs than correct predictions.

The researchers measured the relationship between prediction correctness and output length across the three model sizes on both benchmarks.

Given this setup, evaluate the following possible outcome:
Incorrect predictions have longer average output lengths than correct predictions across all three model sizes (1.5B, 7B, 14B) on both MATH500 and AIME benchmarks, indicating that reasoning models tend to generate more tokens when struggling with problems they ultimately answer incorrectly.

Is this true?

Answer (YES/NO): YES